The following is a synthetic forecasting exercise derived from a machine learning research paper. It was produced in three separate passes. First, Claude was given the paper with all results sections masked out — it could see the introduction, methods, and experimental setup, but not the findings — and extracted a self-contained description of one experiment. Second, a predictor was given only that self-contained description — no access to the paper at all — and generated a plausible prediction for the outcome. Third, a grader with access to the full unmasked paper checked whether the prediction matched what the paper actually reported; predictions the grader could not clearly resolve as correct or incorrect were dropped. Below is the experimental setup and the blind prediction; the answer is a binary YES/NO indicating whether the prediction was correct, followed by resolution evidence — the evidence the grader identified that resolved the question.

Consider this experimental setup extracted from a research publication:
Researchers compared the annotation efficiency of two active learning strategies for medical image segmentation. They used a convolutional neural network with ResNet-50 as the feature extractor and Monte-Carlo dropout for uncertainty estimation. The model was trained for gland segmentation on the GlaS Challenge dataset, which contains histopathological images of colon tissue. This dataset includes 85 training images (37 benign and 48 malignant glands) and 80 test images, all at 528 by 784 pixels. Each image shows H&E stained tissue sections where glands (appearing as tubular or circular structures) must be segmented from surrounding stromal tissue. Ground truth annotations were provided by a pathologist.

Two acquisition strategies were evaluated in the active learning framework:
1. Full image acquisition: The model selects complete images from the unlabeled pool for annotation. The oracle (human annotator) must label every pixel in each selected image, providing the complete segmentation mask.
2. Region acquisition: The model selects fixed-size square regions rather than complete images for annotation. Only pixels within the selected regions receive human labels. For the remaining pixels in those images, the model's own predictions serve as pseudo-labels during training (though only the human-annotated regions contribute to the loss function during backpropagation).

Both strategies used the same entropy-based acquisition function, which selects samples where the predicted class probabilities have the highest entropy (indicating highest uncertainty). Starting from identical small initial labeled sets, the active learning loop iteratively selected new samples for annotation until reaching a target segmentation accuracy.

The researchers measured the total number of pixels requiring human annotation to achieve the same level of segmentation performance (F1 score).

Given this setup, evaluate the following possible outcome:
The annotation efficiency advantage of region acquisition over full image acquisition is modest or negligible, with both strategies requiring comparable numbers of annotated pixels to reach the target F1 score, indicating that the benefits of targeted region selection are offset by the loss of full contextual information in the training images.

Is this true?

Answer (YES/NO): NO